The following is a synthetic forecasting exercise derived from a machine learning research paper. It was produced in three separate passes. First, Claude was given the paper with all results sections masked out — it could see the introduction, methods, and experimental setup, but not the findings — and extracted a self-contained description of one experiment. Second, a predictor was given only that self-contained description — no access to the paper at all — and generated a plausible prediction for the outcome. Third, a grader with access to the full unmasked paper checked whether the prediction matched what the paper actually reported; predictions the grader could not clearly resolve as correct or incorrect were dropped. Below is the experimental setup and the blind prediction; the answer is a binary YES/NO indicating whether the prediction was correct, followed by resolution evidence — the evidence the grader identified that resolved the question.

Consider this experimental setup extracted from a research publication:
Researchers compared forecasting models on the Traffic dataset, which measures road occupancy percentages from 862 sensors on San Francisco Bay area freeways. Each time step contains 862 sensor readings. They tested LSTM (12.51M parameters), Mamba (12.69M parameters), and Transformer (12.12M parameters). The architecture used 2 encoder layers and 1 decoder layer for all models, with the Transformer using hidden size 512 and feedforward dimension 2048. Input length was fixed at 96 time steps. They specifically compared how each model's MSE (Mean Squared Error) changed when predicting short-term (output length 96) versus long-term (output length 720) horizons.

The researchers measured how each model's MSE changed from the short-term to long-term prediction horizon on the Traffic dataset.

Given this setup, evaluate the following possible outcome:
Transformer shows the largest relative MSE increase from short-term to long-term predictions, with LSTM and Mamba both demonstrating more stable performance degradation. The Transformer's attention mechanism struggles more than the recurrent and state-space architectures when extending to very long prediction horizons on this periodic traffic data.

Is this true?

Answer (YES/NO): NO